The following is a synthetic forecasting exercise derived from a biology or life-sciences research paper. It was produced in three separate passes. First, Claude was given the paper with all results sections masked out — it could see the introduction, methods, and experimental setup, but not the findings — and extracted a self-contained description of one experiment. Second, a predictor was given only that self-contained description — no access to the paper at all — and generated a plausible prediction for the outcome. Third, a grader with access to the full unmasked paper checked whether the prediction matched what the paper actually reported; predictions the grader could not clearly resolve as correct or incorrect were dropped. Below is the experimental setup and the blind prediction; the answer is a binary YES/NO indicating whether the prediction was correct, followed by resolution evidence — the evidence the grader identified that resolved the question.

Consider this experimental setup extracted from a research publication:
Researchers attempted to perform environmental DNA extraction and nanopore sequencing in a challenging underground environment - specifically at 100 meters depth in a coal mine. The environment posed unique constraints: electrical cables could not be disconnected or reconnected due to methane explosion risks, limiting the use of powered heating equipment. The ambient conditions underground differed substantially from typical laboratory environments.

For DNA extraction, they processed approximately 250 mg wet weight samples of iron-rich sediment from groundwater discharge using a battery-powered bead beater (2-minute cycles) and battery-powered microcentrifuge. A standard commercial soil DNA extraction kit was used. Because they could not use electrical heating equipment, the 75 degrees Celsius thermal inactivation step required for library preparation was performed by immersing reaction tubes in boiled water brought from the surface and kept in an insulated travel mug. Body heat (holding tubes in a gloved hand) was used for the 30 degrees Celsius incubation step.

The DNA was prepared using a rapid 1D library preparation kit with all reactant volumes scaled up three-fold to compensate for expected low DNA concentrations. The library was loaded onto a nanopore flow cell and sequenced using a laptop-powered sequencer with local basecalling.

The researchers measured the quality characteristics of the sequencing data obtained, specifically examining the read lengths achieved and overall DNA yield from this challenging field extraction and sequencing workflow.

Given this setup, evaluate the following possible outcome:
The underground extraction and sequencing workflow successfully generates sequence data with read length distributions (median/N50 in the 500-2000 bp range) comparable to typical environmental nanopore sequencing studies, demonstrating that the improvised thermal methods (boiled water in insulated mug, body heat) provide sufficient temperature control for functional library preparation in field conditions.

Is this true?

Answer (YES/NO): NO